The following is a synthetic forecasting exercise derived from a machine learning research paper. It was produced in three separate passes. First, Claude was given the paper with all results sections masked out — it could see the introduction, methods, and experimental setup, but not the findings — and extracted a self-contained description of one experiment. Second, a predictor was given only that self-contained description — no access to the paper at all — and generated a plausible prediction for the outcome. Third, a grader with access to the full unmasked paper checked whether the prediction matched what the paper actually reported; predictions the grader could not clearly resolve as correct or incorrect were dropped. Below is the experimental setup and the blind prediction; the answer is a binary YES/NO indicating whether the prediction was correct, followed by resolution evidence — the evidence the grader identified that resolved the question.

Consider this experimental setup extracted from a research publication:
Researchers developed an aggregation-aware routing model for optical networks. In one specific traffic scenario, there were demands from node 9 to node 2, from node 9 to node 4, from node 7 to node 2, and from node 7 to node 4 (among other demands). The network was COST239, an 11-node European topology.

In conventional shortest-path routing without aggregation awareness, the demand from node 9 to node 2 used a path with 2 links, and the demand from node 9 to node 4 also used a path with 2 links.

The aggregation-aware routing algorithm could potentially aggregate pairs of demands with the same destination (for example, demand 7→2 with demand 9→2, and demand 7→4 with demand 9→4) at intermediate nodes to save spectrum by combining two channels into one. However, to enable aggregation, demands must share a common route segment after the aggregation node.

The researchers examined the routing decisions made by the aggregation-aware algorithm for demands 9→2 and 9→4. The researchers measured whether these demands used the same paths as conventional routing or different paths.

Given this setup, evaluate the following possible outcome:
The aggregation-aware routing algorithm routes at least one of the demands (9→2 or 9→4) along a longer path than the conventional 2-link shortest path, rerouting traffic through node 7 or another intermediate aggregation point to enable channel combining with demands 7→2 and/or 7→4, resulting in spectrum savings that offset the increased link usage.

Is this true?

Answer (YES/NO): YES